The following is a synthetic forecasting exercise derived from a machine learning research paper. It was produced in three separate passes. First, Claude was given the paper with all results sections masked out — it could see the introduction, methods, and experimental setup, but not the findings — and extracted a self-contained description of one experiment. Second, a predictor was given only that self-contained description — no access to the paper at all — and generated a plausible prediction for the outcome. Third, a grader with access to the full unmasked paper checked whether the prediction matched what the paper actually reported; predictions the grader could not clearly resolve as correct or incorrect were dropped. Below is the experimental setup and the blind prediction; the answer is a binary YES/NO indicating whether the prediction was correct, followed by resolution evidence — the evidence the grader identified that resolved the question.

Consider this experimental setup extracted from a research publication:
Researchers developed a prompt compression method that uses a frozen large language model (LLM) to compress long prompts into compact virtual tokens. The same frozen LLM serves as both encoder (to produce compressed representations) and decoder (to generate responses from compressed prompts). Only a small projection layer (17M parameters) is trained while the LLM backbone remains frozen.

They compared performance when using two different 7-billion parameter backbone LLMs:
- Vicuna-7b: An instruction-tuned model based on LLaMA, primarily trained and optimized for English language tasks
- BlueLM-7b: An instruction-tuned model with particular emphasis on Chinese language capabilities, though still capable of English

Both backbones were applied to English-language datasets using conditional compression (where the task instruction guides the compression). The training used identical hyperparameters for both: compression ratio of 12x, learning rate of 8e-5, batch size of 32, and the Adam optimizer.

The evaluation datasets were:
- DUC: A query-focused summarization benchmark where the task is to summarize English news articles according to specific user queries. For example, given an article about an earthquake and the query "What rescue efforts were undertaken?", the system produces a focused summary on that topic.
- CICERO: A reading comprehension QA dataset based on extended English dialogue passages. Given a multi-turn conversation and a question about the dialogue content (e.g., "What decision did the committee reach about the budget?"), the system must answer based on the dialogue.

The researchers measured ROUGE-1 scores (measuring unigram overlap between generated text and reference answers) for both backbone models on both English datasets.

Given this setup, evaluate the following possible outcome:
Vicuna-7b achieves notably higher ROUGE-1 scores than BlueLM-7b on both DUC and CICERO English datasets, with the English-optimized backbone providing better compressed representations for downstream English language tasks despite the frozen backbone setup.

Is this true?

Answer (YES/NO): YES